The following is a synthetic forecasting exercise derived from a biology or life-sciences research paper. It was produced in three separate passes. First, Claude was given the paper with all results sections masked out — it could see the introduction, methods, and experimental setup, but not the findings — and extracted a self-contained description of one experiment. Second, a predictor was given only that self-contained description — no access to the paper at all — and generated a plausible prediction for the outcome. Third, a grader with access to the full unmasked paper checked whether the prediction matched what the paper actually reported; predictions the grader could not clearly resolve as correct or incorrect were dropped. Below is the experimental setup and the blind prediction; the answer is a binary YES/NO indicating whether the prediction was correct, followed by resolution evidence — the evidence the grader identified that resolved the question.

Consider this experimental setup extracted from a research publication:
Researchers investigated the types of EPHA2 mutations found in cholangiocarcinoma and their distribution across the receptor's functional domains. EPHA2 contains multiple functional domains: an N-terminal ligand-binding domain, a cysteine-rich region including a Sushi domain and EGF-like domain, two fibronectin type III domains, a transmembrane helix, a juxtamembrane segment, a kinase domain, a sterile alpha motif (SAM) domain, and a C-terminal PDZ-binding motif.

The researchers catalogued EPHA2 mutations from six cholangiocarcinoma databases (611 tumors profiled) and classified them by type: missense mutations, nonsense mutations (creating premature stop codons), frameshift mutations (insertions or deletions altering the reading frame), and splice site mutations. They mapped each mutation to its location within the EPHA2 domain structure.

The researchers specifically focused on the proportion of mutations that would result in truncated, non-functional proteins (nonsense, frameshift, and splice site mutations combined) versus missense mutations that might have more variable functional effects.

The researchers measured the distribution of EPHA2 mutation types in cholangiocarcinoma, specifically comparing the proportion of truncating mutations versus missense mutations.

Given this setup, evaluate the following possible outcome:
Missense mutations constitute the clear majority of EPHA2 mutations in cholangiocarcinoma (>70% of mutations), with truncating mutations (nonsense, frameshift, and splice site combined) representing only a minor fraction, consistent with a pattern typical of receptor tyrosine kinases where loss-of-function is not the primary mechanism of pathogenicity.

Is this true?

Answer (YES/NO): NO